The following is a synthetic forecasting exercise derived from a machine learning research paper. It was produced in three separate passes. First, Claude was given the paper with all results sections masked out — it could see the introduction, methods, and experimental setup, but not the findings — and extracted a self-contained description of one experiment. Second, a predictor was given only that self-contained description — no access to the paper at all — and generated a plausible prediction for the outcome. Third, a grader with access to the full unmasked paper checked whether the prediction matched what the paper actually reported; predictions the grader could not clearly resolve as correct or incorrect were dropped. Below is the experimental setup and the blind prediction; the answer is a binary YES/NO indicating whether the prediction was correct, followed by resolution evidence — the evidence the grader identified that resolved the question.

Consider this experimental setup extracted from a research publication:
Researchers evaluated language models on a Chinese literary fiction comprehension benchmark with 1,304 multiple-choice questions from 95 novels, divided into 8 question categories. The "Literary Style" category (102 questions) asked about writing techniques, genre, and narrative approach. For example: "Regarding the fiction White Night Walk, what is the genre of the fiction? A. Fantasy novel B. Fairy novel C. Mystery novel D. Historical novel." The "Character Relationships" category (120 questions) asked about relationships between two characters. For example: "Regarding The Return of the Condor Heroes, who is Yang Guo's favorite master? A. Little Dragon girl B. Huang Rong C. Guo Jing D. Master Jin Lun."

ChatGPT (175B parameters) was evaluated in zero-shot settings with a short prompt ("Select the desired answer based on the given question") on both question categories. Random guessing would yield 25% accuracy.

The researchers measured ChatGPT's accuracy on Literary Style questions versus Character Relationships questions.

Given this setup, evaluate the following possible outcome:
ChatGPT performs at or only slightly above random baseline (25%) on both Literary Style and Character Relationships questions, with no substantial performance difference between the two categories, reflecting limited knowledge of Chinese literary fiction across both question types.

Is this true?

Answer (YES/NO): NO